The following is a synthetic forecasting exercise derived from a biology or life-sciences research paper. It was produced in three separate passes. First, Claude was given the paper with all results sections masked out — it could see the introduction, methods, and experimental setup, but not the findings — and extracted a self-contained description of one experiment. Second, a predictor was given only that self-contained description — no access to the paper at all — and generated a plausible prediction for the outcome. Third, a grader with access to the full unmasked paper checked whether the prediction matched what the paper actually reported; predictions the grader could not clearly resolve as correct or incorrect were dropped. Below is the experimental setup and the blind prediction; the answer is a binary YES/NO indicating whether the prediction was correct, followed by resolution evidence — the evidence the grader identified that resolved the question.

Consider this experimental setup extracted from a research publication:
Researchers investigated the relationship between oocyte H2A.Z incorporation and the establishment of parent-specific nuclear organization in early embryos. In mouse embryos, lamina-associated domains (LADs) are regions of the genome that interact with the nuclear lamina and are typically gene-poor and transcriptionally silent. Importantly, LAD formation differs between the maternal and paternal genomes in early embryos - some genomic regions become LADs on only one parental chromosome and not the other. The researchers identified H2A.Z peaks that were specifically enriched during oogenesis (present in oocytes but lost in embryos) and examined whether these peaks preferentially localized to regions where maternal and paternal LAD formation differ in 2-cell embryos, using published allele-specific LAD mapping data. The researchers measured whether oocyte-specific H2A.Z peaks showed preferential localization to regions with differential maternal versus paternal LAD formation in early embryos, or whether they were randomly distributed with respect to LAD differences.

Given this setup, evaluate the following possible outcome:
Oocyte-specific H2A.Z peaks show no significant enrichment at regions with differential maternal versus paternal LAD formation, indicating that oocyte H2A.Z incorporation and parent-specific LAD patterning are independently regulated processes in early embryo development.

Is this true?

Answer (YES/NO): NO